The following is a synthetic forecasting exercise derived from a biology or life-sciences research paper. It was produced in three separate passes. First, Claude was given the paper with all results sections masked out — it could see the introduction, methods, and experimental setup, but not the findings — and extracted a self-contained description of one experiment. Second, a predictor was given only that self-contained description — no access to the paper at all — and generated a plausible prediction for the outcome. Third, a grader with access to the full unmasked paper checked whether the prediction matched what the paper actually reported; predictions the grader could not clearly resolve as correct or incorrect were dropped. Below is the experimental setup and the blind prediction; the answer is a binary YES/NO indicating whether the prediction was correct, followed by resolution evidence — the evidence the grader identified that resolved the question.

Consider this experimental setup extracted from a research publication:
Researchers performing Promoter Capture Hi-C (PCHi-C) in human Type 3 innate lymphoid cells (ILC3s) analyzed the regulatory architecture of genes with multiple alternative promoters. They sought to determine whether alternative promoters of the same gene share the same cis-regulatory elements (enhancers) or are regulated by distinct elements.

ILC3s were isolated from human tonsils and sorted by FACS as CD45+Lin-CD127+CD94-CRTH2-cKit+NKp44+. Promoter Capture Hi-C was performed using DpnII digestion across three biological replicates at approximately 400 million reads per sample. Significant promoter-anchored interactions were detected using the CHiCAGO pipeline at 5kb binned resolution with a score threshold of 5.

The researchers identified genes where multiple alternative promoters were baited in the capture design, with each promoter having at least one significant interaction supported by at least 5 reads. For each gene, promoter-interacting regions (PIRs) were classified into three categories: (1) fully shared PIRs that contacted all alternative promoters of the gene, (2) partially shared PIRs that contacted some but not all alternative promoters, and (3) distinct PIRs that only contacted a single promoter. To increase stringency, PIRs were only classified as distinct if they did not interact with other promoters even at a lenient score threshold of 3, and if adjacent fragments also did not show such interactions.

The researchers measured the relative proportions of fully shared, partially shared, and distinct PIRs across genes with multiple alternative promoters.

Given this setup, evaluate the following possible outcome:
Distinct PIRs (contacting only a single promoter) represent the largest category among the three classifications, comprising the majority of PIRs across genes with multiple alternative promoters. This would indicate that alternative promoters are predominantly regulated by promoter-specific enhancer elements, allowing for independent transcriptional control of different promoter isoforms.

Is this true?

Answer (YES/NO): NO